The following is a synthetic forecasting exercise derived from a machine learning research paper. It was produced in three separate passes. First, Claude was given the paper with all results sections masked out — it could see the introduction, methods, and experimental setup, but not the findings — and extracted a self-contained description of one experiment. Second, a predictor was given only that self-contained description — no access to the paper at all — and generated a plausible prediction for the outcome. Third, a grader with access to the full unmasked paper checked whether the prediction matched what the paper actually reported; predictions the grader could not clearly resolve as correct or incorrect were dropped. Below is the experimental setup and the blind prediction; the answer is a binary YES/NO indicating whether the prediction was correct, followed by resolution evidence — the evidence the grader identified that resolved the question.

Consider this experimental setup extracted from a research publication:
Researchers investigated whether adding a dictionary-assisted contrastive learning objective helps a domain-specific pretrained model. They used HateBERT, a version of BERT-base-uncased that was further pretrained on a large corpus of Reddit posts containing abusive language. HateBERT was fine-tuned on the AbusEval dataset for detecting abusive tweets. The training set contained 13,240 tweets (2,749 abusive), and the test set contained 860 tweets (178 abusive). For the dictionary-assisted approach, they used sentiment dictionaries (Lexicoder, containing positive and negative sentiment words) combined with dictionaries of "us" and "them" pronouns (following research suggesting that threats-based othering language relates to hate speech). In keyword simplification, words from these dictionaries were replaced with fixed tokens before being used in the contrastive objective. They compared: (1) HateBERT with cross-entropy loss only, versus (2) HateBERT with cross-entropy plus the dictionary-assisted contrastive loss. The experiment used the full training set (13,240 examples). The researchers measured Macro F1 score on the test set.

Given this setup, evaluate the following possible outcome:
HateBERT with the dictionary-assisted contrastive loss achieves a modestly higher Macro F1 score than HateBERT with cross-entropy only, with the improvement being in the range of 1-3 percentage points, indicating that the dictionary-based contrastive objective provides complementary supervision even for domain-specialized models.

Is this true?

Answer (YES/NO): NO